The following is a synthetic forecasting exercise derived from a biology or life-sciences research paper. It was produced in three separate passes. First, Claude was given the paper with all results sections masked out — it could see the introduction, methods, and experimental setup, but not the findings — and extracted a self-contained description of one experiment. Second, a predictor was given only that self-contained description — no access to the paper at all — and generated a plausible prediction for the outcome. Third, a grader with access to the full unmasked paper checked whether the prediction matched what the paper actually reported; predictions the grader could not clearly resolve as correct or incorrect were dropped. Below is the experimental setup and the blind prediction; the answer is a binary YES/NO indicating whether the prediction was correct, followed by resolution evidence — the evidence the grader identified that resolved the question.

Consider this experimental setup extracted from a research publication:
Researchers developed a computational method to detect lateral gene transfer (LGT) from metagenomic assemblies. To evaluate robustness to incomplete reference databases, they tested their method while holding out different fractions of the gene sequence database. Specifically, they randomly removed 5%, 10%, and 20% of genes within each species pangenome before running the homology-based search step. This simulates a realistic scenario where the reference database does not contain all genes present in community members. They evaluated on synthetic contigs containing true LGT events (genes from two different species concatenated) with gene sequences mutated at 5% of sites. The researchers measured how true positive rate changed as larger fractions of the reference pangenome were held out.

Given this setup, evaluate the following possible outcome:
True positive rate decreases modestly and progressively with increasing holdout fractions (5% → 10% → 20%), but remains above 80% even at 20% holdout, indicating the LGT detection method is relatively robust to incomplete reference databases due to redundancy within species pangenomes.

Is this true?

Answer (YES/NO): NO